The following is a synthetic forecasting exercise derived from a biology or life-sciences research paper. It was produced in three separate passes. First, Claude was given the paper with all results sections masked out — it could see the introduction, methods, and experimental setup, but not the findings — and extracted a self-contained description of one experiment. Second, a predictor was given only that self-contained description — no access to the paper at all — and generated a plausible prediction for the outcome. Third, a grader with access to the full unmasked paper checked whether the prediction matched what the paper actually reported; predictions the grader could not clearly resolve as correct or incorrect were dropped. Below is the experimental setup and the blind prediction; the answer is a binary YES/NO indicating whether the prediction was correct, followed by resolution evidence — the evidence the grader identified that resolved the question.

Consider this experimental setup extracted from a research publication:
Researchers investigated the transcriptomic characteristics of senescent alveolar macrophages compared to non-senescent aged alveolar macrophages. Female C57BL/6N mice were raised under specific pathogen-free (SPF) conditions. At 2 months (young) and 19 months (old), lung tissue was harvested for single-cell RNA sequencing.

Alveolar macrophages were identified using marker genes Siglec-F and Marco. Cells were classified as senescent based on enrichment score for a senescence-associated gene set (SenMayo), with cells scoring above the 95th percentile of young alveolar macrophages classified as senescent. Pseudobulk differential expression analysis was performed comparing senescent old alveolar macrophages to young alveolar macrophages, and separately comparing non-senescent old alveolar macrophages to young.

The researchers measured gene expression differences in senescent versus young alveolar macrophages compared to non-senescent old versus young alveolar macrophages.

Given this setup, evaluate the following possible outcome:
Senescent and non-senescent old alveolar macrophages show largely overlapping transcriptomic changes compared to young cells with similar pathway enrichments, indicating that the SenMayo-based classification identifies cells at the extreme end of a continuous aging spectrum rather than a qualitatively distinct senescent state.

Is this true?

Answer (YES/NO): NO